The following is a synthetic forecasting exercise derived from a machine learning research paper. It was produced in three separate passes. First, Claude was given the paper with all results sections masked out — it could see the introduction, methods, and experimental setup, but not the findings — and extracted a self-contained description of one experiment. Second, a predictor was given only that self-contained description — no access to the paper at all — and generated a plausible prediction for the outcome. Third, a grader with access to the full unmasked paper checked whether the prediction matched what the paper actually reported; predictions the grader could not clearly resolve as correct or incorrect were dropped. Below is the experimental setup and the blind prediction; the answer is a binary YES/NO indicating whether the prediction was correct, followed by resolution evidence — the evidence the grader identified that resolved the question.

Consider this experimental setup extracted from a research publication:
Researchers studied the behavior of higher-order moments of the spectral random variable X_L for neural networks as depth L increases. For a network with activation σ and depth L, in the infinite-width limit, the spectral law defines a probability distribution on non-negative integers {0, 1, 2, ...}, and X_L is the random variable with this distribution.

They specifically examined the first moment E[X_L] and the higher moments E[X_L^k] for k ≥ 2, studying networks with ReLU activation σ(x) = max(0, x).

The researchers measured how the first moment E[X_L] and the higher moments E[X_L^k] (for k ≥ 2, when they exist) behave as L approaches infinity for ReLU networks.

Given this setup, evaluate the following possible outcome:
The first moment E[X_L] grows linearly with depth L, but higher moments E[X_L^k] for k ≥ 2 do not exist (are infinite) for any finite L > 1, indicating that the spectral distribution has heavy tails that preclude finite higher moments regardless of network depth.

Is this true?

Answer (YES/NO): NO